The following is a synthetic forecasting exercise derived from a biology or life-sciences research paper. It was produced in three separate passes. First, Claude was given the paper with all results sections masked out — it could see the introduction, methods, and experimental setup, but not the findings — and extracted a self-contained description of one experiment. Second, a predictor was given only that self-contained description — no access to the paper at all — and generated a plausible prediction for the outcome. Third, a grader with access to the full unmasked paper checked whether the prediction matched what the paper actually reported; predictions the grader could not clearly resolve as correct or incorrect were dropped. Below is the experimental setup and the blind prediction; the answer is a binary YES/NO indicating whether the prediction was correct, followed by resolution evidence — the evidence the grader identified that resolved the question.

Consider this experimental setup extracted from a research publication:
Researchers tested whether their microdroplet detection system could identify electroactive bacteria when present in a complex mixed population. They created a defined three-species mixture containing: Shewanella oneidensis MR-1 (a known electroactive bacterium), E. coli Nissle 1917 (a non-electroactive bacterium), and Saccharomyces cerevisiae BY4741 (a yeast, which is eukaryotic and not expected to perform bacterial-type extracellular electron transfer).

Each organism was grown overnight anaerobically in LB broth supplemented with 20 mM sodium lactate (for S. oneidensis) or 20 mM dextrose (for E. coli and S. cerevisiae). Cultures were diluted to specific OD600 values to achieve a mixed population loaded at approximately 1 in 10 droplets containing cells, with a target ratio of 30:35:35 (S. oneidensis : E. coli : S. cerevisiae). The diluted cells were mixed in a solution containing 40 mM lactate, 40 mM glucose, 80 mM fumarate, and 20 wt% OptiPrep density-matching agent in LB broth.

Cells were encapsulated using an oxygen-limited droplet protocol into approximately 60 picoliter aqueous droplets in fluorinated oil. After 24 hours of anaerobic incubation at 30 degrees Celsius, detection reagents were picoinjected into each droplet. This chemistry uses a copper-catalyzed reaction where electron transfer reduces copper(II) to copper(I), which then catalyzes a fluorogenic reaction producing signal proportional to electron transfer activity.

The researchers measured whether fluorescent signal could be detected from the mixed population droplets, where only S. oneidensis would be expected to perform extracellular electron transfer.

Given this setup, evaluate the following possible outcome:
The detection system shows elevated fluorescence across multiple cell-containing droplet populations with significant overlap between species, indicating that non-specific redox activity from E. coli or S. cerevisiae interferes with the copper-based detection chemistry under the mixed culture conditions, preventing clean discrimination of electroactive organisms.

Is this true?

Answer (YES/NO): NO